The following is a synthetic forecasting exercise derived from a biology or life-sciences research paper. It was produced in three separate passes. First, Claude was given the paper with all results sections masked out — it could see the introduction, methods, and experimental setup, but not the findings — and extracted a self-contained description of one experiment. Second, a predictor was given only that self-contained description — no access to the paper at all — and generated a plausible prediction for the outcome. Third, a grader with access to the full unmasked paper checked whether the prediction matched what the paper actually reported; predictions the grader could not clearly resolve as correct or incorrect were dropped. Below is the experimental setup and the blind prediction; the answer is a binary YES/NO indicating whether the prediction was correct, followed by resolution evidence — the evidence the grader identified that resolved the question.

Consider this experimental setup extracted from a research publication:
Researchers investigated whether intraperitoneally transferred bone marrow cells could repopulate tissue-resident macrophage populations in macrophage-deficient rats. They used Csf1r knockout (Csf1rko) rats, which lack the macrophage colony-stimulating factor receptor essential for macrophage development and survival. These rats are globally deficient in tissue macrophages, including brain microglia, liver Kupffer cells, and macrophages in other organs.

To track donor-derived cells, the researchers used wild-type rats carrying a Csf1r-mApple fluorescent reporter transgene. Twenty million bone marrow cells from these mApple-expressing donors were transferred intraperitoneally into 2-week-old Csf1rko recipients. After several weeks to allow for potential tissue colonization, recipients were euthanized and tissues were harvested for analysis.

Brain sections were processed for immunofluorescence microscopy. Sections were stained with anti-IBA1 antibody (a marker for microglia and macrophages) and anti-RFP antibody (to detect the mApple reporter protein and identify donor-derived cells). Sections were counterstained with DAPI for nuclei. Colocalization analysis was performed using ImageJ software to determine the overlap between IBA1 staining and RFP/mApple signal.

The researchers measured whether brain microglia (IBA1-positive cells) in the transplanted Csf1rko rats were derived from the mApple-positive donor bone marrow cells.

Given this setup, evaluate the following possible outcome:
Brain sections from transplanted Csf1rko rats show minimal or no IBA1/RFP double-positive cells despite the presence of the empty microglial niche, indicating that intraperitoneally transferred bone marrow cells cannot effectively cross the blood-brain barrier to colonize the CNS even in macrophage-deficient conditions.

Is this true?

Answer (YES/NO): NO